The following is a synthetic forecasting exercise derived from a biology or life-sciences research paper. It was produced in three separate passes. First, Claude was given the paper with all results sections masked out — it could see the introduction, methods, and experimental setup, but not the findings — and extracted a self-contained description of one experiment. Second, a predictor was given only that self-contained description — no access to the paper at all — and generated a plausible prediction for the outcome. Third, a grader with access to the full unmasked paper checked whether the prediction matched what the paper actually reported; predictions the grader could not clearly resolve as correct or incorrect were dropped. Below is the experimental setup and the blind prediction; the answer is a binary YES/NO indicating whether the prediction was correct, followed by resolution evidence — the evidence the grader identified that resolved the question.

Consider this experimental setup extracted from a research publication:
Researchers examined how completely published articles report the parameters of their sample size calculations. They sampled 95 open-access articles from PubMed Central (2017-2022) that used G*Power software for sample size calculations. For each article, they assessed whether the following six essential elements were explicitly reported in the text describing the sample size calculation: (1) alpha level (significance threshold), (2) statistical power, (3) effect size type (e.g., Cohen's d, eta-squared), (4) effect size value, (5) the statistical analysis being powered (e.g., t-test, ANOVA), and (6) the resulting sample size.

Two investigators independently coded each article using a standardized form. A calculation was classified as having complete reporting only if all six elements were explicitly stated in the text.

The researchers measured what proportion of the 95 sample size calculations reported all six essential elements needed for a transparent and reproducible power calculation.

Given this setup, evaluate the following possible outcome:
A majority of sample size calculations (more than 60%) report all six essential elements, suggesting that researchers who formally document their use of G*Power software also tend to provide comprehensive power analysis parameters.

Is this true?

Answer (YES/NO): NO